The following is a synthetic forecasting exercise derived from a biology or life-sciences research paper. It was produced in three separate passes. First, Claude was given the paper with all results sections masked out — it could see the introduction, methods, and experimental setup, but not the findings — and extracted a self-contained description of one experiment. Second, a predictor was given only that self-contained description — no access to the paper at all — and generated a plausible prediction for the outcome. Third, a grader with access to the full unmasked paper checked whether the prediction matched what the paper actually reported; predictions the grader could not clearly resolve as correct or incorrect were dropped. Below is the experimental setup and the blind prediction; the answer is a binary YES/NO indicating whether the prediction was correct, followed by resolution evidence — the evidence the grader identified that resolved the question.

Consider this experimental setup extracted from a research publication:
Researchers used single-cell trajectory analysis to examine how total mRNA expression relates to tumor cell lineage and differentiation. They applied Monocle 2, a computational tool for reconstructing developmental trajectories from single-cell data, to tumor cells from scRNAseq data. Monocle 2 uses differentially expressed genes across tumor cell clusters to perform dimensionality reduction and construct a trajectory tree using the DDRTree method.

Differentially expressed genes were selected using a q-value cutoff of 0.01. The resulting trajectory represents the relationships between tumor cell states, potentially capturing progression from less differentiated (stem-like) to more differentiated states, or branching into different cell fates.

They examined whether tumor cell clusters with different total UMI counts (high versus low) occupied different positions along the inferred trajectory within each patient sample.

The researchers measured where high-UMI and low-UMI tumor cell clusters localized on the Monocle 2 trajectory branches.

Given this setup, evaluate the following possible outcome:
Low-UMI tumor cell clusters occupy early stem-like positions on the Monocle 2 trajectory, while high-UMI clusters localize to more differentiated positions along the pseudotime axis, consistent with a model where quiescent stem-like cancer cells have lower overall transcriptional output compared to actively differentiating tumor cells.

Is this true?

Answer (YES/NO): NO